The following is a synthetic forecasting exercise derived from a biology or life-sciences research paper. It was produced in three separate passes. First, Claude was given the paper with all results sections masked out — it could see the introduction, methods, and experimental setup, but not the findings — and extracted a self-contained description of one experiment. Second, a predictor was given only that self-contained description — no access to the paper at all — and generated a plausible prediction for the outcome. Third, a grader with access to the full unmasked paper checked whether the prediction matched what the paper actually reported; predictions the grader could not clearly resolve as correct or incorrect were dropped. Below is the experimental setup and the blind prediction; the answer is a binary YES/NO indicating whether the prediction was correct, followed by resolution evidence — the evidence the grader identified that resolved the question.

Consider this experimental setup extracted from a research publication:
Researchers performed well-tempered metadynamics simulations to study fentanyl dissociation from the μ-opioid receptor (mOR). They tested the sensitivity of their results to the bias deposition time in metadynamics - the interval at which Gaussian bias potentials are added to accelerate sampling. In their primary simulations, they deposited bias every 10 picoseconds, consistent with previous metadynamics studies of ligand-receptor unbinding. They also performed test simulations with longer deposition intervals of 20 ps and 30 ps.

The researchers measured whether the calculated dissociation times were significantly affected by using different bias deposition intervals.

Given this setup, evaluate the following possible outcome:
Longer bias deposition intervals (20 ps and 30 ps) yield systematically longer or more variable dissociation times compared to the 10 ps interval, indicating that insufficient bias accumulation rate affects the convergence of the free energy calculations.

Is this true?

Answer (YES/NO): NO